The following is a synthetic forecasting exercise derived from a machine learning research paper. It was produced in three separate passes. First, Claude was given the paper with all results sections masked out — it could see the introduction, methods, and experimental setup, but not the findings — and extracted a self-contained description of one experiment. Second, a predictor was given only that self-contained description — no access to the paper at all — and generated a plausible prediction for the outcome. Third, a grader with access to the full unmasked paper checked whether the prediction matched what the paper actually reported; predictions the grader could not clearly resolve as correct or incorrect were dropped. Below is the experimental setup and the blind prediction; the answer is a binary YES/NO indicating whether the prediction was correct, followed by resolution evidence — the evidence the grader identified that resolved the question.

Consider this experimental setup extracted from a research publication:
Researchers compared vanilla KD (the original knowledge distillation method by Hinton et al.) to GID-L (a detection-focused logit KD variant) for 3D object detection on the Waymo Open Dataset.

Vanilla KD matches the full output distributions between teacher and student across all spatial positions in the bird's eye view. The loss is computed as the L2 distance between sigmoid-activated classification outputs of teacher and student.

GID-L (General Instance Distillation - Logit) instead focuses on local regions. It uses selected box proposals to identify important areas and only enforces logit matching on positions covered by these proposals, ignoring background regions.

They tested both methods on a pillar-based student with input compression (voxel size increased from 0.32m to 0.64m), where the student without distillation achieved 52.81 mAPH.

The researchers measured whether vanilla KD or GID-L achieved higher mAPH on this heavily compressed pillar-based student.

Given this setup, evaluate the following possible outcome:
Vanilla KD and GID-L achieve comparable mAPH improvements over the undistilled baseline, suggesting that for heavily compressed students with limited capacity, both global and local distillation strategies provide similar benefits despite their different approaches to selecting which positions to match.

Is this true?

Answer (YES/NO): NO